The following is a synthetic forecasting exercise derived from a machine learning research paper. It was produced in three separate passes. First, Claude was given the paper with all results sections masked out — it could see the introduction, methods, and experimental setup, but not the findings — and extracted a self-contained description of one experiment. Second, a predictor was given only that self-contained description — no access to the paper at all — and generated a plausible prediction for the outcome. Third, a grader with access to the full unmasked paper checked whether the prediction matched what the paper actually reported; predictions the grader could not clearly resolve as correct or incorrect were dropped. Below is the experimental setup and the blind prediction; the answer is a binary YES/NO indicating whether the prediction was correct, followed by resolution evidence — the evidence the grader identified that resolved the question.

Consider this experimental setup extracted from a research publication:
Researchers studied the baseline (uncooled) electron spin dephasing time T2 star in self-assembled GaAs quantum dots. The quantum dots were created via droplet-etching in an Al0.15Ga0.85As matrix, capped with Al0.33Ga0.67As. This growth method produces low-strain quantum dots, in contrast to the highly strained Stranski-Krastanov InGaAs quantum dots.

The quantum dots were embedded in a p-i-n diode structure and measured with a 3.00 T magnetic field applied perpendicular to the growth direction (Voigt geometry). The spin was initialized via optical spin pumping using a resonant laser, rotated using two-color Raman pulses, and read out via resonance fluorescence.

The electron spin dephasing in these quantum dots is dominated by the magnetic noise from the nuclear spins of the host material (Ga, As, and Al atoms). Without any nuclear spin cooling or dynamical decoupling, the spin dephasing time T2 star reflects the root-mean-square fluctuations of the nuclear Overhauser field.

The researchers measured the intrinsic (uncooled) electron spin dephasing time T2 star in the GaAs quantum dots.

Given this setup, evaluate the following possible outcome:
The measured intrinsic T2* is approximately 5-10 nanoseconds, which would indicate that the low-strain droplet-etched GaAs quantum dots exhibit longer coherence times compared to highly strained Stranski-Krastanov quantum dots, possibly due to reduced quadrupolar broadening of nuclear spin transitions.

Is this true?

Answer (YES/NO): NO